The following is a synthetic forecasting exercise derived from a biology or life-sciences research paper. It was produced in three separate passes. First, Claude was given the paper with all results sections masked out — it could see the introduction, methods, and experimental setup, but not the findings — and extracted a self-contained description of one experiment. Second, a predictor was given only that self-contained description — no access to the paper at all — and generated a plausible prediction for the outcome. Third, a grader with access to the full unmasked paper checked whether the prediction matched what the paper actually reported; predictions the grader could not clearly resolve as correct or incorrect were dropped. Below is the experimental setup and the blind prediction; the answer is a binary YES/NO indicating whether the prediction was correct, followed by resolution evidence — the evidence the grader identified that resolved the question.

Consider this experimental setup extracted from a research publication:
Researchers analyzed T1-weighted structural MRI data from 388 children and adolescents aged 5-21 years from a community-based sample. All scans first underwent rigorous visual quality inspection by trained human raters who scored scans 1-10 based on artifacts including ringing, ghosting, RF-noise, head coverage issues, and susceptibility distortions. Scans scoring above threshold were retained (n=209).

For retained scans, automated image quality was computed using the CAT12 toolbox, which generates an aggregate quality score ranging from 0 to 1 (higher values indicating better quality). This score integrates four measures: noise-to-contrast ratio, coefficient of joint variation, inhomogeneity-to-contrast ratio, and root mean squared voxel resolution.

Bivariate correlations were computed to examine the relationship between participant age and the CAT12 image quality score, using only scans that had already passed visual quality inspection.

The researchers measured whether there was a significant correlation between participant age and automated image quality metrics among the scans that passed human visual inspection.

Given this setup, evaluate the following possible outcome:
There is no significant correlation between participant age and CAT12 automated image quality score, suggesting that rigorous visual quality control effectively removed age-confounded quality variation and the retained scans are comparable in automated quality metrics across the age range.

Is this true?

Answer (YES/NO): NO